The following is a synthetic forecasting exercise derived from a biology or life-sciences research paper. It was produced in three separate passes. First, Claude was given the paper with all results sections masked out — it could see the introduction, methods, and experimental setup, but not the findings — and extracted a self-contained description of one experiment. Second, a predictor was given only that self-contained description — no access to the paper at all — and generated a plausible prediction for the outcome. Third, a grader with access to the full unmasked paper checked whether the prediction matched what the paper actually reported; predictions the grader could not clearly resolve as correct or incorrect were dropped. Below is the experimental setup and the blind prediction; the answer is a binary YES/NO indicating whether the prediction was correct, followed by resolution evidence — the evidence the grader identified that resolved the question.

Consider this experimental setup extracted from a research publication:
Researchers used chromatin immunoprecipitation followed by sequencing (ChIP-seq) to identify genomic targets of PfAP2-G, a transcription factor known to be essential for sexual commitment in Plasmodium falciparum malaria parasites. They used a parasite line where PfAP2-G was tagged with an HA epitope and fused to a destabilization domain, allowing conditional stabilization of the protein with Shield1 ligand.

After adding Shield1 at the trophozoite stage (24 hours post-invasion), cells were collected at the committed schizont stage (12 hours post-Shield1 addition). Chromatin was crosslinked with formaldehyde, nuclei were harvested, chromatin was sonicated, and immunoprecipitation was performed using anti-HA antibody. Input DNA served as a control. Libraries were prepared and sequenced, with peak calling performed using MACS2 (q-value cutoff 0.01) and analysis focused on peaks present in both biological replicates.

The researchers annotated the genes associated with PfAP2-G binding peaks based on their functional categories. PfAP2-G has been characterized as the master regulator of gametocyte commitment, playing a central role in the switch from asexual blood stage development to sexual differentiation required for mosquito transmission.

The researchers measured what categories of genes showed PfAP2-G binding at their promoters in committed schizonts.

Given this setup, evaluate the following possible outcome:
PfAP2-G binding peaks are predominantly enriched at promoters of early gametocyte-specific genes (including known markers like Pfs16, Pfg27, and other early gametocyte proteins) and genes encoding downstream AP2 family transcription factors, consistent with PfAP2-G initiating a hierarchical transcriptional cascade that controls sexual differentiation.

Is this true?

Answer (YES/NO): NO